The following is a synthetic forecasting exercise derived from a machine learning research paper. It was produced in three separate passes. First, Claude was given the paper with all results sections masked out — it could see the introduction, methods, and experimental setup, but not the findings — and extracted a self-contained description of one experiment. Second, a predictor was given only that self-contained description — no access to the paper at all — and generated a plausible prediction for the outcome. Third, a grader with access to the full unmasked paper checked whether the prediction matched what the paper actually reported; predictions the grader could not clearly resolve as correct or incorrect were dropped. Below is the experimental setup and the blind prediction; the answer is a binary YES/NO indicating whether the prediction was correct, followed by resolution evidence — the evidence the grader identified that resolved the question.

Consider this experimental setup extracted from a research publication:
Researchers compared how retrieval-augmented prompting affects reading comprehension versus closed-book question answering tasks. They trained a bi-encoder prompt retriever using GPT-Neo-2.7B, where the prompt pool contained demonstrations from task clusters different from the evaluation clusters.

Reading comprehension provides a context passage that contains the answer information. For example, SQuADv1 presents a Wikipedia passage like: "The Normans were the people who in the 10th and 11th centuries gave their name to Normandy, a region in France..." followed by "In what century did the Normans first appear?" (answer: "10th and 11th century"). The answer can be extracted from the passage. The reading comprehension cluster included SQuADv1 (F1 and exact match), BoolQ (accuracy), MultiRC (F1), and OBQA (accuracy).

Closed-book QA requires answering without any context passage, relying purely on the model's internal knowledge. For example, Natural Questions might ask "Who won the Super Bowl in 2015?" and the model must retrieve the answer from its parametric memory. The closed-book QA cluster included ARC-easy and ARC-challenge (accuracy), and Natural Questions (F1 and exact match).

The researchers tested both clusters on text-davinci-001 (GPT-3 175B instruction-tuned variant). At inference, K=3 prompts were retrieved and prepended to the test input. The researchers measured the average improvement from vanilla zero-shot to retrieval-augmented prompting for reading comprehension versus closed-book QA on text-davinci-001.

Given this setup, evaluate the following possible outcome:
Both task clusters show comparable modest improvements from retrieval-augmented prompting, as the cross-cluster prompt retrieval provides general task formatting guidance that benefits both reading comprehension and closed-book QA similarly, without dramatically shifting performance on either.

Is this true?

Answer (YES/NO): NO